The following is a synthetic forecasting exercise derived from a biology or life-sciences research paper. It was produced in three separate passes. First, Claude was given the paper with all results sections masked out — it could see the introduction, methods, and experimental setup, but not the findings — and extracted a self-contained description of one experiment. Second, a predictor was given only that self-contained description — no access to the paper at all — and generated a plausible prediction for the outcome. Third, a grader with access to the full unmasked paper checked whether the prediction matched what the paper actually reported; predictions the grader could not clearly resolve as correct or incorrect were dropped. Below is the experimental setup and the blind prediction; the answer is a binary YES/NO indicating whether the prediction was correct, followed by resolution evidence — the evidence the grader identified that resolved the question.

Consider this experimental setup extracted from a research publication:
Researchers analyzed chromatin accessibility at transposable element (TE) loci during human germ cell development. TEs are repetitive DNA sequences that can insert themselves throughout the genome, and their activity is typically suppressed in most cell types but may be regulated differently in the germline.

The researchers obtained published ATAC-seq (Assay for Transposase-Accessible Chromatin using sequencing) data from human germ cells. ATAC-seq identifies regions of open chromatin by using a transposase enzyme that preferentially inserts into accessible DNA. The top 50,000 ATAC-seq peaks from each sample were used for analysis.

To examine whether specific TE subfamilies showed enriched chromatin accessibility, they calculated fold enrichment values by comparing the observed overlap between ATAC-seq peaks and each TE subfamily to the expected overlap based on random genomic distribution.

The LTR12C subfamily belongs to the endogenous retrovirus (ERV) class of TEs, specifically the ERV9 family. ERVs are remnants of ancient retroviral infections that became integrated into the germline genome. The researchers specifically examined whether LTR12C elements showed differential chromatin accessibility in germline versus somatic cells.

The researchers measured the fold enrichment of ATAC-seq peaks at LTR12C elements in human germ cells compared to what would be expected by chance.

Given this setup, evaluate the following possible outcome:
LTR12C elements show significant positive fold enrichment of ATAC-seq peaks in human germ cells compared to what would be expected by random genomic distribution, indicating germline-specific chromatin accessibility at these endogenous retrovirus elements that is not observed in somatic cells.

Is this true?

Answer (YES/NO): YES